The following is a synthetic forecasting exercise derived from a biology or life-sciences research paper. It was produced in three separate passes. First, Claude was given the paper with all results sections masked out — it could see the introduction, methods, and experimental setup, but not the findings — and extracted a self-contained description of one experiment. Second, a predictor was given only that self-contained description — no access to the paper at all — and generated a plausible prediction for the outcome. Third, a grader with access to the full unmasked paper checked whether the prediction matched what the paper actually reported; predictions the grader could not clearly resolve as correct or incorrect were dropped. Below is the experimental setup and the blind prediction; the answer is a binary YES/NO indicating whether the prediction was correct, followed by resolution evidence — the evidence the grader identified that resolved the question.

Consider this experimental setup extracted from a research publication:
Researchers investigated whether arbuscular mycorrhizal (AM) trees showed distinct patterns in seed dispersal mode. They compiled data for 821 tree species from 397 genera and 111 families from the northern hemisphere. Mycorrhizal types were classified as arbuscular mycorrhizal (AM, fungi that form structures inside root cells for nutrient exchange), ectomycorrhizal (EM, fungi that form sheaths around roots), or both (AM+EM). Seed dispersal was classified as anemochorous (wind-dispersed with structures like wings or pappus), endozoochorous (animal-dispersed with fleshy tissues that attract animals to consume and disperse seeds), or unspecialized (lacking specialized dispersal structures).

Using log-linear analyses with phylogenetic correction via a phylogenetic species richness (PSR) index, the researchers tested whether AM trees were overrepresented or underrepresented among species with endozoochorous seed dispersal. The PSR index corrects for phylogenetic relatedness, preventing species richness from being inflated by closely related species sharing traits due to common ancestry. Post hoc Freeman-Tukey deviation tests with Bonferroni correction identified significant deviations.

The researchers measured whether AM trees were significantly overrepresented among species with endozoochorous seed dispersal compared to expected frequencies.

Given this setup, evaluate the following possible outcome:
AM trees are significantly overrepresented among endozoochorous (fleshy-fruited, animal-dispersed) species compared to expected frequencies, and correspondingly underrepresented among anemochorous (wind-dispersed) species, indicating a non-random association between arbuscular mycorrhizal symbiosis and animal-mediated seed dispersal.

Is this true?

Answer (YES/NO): YES